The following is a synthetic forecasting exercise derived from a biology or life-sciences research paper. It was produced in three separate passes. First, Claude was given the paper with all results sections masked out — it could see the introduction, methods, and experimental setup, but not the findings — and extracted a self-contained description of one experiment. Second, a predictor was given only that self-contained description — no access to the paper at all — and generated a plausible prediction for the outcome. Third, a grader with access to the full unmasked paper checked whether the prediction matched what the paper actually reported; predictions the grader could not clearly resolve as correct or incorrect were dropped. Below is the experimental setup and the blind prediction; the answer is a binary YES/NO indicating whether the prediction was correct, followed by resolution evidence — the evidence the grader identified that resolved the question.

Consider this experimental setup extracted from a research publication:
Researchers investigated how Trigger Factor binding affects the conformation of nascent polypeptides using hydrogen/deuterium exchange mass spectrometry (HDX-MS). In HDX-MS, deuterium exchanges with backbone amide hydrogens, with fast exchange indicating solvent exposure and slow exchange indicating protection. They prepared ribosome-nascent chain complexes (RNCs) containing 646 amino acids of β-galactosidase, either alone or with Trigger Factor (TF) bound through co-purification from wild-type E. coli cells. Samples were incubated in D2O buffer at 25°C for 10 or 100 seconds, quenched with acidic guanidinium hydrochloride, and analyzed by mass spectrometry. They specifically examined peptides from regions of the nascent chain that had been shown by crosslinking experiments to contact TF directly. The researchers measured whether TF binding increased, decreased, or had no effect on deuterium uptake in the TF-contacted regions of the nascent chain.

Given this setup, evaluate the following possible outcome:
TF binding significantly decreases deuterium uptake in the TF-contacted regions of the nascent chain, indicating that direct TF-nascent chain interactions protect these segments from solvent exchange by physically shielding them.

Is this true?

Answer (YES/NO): NO